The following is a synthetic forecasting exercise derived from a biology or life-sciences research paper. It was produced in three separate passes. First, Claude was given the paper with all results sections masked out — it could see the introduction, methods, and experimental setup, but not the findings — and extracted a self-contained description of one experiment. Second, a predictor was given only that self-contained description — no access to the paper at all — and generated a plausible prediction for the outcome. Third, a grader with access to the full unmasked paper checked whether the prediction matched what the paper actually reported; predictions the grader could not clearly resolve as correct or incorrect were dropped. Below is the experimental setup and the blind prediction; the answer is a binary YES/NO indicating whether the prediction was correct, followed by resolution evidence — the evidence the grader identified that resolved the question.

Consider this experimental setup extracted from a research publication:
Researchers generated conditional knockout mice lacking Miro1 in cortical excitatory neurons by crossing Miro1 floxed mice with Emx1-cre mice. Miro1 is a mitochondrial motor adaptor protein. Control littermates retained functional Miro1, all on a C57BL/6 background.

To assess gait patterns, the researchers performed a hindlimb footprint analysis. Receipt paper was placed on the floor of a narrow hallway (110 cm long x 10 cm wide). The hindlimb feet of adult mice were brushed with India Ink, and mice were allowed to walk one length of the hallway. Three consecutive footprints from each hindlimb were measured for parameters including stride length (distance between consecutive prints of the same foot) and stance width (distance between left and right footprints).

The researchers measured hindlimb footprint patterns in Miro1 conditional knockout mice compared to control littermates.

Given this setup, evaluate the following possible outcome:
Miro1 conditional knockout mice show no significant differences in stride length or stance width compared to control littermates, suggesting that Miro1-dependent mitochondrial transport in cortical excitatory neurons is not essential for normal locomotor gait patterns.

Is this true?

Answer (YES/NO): YES